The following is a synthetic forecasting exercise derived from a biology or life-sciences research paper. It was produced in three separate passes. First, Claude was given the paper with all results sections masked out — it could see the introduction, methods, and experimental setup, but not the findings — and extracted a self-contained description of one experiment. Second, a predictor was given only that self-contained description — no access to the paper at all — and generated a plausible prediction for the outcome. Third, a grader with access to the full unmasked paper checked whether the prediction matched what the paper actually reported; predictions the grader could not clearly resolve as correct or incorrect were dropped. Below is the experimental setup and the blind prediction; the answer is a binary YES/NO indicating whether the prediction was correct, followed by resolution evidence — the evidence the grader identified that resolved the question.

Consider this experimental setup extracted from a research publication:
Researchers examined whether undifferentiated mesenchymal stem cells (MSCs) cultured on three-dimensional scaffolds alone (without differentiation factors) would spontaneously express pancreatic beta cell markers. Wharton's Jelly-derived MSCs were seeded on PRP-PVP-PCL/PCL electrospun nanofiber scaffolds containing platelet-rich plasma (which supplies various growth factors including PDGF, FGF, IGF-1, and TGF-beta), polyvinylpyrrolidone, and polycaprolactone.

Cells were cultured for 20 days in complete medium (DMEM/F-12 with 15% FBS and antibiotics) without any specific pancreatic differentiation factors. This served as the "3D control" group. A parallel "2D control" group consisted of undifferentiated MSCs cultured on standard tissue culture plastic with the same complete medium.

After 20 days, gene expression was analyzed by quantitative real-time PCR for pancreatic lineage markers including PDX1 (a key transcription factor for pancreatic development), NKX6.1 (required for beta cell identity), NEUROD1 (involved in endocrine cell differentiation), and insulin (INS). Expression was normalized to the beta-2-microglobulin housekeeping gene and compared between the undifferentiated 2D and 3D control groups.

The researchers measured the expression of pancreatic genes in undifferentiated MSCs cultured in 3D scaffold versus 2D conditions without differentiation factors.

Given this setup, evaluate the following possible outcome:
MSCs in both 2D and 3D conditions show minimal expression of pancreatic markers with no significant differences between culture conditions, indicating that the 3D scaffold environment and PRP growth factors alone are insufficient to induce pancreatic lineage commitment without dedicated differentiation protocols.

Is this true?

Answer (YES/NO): YES